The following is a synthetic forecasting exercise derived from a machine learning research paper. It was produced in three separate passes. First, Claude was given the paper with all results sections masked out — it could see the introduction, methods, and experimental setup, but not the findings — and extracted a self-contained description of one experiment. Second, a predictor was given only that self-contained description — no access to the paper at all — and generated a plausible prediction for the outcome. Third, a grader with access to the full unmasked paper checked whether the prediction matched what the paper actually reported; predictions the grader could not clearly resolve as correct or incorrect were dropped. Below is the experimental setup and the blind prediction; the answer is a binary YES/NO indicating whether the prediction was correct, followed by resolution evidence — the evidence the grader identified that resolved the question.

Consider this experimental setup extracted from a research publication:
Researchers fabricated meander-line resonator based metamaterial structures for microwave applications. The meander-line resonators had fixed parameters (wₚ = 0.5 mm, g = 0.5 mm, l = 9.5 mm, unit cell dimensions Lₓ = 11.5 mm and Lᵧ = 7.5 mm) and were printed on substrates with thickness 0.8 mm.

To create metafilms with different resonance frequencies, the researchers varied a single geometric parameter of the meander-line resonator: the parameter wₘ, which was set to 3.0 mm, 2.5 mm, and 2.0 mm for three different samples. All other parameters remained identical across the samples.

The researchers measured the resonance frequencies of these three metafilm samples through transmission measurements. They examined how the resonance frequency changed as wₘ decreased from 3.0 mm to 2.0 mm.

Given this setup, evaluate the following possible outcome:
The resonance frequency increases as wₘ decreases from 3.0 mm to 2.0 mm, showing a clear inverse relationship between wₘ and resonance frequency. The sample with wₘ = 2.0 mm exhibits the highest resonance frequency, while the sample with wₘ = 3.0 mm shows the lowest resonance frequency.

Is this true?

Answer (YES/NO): YES